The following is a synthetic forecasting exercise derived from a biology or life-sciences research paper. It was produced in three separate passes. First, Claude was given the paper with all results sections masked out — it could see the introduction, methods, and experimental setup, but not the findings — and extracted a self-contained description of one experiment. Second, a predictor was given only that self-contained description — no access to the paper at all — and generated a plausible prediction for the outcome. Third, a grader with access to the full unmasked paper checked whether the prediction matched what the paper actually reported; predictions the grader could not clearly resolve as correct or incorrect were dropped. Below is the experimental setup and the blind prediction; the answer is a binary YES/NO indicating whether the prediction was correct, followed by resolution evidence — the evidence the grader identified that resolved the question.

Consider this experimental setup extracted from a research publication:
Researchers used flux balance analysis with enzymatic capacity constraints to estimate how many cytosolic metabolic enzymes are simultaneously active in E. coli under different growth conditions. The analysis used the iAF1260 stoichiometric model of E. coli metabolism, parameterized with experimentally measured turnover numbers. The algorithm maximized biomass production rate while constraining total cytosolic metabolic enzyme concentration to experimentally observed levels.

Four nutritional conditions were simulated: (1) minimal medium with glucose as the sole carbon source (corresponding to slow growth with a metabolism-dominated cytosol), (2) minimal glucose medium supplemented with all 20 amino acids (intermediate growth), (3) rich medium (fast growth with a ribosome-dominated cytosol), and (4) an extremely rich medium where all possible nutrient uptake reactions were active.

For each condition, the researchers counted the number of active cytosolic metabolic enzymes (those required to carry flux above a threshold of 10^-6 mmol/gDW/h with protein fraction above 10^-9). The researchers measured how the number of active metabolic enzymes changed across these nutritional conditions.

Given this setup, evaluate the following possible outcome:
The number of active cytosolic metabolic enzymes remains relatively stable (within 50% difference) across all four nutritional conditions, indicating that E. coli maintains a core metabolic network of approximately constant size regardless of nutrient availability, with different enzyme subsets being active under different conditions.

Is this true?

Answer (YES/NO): NO